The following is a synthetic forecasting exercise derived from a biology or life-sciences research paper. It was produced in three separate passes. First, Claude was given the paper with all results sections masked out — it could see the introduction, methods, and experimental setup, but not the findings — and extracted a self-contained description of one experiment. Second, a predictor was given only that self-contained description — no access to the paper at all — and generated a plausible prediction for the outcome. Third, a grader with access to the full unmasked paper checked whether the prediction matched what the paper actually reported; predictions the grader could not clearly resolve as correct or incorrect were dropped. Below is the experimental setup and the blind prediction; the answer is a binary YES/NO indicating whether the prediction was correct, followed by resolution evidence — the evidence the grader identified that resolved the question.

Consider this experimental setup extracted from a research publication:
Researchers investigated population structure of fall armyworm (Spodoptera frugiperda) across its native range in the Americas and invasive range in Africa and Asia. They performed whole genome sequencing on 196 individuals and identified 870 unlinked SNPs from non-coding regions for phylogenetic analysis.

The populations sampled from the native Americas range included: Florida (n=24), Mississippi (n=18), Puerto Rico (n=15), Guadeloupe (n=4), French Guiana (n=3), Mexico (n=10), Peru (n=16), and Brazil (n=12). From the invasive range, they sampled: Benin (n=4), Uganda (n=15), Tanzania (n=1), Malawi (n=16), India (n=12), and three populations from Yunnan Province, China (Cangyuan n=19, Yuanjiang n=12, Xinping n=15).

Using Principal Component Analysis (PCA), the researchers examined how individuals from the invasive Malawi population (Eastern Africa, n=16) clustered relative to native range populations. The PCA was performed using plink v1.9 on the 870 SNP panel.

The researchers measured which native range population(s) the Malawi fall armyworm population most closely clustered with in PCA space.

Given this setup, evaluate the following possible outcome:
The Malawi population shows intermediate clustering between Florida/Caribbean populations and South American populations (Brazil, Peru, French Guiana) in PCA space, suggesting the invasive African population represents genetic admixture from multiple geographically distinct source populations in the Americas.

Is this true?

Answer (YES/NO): NO